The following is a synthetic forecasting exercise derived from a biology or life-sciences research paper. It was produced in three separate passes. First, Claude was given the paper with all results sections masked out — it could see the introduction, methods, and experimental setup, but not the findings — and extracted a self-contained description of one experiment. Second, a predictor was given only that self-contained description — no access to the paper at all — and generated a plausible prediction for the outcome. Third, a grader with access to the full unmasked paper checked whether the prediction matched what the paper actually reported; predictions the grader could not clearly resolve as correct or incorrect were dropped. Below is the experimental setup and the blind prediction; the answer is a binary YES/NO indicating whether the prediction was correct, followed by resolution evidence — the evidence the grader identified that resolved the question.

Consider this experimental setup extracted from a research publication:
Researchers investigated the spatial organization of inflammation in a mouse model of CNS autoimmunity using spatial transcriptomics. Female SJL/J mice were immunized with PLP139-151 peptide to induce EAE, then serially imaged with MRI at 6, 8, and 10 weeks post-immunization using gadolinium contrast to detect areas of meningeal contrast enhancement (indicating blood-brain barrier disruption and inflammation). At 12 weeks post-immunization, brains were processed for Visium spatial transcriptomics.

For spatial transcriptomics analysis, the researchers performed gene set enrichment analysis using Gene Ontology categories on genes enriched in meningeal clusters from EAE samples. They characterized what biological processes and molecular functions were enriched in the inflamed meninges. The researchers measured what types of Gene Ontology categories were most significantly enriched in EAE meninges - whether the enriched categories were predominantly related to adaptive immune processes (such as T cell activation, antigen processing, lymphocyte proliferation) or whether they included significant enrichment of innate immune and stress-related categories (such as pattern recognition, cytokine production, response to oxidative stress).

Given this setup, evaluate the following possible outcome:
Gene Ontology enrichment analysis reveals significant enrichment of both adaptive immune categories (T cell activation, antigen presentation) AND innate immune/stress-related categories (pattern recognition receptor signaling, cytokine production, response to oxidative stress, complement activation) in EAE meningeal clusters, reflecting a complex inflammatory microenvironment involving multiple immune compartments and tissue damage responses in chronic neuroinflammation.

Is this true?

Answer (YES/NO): YES